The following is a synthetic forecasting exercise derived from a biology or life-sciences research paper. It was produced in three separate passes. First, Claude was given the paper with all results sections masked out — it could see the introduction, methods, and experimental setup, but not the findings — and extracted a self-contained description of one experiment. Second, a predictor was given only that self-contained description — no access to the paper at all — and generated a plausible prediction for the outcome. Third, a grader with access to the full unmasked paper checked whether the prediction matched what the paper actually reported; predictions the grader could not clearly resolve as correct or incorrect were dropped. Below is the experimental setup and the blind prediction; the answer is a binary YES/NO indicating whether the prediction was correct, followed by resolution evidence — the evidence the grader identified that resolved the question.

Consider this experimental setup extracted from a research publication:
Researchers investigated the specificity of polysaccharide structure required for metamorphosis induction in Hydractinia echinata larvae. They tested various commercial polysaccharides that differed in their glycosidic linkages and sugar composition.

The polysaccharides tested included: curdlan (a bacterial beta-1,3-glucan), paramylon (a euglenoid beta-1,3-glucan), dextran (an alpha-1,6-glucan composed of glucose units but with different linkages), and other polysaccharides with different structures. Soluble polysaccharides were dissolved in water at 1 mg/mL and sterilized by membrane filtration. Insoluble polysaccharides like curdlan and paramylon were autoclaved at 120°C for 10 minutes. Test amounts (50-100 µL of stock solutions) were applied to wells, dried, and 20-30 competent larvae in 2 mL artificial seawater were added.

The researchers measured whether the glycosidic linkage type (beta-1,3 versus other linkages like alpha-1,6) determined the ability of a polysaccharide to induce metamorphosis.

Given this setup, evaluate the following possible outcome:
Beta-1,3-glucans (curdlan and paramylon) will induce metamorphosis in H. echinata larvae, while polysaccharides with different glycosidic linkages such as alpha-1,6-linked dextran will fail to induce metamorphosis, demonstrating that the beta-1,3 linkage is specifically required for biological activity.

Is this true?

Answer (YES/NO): NO